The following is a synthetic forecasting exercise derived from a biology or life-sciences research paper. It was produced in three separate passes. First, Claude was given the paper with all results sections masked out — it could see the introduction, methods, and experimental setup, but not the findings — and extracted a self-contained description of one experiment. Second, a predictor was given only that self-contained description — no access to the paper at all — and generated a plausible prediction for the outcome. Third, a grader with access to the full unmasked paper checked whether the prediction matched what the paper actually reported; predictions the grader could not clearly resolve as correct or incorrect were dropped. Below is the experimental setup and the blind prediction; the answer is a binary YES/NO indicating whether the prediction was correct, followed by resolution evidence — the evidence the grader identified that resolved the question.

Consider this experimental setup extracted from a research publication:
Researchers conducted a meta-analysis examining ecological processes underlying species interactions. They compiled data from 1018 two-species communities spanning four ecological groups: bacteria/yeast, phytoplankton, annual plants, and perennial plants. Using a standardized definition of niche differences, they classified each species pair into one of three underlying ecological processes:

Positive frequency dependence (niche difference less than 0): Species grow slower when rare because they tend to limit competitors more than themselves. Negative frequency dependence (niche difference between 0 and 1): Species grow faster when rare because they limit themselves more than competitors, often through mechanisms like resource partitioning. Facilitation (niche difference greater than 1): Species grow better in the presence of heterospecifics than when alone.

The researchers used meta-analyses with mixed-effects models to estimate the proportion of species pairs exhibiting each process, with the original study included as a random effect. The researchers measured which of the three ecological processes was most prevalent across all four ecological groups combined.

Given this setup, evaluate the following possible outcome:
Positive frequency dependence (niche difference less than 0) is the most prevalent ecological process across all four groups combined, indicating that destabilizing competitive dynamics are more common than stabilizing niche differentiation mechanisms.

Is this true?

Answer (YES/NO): NO